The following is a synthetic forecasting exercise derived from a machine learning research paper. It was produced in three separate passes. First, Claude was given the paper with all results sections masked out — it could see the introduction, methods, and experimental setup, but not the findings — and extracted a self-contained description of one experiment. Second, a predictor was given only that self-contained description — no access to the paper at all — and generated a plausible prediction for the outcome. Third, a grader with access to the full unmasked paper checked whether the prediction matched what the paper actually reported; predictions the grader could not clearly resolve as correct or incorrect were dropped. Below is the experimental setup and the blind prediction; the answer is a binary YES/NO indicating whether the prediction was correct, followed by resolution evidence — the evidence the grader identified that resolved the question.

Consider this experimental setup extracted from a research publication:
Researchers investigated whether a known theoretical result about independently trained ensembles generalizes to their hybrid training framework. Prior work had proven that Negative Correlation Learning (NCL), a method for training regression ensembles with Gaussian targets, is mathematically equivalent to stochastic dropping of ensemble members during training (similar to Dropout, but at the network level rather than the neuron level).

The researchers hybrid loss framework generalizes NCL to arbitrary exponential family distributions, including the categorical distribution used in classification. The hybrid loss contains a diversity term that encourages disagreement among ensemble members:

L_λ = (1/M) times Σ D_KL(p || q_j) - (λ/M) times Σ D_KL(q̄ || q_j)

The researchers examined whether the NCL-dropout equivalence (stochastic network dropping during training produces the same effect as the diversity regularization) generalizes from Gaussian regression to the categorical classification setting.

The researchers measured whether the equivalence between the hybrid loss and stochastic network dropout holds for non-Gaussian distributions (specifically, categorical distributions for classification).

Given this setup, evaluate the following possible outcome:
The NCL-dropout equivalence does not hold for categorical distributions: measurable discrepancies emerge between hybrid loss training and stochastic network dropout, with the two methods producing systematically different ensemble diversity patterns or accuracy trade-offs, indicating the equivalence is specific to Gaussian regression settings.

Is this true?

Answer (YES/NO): NO